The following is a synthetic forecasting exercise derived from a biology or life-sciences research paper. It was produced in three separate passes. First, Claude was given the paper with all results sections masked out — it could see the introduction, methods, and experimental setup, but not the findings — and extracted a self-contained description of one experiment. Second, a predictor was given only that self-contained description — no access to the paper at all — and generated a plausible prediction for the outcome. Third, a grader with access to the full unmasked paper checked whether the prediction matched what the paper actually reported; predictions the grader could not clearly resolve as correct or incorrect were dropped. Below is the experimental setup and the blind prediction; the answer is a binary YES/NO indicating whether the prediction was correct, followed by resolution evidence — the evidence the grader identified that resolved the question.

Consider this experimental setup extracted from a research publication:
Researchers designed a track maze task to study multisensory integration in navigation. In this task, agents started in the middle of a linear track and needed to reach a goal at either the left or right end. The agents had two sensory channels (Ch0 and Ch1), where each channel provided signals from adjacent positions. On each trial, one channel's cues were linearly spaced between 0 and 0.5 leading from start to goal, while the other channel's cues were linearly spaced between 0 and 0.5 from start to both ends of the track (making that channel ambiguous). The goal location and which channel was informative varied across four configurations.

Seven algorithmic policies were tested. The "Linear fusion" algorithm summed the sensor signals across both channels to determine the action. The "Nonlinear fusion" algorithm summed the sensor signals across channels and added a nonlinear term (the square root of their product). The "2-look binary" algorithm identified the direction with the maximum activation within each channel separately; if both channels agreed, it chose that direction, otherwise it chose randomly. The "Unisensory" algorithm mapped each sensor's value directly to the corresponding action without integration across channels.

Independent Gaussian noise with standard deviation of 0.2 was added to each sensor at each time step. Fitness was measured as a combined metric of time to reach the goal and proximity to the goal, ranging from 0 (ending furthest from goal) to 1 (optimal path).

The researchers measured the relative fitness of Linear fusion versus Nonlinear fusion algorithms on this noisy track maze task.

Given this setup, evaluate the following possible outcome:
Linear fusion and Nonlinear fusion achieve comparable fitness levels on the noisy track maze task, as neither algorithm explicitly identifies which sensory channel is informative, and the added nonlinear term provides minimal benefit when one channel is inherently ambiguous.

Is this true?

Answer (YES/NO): YES